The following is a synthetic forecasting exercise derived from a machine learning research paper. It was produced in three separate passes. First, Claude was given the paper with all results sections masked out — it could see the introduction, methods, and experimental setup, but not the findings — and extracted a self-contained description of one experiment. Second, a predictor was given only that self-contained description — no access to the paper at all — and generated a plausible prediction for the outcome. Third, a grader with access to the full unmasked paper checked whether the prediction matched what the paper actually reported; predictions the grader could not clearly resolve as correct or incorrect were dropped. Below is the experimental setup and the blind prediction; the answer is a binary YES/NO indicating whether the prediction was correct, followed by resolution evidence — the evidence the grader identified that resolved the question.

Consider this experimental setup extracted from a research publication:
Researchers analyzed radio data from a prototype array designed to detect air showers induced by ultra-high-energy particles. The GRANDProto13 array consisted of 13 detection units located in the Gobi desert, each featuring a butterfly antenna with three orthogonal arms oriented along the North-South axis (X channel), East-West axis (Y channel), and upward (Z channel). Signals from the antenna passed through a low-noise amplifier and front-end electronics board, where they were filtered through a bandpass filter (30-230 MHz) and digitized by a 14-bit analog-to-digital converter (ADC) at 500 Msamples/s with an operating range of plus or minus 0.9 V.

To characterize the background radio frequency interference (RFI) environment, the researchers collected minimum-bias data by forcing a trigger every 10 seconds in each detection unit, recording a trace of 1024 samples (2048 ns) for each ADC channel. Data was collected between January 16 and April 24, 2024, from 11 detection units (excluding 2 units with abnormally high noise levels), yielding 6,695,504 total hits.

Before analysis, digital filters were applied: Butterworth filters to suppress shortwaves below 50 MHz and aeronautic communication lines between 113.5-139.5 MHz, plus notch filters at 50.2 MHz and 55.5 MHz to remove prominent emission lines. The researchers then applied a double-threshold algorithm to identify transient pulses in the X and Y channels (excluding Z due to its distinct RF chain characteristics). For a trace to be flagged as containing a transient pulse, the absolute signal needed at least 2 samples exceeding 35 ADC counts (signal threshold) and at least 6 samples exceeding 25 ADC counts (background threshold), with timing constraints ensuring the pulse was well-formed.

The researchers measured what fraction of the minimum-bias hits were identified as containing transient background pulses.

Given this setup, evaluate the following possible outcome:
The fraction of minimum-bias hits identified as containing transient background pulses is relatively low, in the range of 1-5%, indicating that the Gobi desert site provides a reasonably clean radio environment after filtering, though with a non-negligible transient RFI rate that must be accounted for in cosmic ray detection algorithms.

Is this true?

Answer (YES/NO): NO